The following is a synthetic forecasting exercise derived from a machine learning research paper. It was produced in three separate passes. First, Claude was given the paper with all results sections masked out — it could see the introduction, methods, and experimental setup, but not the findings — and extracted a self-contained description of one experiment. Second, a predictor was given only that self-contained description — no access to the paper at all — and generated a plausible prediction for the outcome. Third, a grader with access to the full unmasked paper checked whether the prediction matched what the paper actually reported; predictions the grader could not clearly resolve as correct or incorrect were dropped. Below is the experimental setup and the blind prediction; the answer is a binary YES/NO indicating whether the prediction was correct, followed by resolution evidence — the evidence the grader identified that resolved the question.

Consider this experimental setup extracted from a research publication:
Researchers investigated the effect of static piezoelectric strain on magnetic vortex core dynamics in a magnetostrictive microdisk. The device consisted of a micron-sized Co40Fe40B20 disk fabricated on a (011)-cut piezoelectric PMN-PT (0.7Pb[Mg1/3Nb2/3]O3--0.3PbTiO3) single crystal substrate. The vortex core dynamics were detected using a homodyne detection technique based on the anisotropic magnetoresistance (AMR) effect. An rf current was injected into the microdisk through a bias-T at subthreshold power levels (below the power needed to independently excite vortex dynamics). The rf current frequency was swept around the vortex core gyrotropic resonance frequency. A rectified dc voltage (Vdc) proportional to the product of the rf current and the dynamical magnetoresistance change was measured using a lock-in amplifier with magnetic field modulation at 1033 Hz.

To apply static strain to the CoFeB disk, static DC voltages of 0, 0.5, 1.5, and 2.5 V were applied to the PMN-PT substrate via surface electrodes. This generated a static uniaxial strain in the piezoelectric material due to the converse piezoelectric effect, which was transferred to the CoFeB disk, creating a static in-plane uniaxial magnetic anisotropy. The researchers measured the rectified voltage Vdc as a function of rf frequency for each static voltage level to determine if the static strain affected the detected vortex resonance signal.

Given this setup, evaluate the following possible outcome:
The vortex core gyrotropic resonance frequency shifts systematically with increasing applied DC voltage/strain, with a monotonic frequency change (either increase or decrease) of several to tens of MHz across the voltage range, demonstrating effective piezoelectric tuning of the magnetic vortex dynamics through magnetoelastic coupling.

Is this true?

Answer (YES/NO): NO